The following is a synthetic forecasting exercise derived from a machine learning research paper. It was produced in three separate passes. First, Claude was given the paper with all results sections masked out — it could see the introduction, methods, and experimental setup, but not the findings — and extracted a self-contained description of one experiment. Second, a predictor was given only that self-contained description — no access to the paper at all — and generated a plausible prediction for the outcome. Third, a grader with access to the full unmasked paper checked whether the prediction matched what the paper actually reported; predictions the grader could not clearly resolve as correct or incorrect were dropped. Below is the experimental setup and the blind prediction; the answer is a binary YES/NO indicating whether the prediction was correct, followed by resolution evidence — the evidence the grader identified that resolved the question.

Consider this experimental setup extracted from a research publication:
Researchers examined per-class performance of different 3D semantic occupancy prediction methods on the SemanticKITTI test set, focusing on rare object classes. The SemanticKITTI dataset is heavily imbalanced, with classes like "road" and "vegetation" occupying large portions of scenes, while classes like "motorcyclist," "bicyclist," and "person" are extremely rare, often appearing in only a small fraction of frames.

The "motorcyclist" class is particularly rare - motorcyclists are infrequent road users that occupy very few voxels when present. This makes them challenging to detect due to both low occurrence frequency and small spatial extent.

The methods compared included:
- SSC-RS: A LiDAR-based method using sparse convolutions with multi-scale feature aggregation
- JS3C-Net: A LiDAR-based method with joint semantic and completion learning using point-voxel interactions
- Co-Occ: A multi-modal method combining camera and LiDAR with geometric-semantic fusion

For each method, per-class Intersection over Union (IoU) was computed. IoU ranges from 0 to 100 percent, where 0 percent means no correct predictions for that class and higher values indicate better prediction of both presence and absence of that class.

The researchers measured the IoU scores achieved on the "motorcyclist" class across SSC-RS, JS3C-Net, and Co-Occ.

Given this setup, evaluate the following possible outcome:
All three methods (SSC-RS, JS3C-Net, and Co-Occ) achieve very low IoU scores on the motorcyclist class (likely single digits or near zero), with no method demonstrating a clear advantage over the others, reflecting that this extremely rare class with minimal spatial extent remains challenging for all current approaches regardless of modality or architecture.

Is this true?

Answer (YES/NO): YES